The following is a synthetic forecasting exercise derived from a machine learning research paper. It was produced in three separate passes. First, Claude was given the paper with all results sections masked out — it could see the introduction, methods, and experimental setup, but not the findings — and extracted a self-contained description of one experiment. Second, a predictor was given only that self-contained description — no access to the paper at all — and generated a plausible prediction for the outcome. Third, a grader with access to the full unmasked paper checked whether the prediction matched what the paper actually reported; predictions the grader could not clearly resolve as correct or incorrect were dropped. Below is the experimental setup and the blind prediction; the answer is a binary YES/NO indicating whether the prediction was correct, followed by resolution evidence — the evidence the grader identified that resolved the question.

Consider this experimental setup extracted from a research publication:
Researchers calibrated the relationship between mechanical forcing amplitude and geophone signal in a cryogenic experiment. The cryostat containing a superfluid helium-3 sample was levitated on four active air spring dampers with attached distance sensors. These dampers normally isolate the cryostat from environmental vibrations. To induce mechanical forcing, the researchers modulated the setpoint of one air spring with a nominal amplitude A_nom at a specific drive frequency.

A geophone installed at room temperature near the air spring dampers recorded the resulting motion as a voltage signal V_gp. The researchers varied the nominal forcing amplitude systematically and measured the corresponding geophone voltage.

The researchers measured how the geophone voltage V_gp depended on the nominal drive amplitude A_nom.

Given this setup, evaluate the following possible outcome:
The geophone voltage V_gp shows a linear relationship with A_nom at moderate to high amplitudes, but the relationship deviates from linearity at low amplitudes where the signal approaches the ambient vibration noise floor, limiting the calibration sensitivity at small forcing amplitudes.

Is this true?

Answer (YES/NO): NO